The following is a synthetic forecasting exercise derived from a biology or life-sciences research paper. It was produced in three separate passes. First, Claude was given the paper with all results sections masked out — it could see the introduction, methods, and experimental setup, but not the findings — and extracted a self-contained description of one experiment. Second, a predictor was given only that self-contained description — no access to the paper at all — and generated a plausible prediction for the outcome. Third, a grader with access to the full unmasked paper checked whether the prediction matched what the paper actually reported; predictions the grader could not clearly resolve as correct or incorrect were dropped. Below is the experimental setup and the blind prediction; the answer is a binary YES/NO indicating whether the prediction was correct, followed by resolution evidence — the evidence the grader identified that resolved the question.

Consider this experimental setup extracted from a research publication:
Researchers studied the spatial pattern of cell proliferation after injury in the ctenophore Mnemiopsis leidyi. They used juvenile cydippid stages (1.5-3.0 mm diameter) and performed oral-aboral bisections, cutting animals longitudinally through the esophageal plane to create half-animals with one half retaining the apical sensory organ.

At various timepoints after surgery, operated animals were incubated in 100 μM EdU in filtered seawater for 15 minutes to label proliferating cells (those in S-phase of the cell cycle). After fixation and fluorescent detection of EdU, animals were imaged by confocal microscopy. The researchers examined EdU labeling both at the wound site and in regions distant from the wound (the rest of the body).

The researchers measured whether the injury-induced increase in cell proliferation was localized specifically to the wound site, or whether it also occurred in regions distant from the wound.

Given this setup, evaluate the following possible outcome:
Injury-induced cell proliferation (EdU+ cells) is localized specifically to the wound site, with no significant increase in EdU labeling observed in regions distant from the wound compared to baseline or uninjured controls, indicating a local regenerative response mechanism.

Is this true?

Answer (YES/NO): NO